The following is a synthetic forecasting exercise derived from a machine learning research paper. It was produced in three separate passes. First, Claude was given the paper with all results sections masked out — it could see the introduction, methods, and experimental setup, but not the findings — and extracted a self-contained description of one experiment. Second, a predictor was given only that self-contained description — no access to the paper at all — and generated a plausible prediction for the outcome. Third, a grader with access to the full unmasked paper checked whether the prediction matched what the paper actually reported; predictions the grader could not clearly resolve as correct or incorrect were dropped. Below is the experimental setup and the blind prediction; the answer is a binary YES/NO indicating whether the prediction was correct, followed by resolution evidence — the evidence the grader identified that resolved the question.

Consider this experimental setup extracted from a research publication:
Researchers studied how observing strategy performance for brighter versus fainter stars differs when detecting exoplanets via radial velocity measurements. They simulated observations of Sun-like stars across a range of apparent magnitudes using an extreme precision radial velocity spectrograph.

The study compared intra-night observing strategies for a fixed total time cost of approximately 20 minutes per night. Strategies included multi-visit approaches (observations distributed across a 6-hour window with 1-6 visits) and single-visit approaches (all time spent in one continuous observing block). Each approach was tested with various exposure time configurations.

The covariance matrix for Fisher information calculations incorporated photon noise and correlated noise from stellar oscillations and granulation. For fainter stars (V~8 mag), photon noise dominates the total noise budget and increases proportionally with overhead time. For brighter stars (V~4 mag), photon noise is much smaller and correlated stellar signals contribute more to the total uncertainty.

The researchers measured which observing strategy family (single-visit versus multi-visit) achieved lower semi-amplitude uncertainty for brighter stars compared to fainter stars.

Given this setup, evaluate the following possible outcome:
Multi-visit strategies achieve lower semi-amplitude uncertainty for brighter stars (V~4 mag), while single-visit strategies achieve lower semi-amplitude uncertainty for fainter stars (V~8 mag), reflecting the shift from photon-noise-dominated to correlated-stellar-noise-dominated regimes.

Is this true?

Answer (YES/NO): NO